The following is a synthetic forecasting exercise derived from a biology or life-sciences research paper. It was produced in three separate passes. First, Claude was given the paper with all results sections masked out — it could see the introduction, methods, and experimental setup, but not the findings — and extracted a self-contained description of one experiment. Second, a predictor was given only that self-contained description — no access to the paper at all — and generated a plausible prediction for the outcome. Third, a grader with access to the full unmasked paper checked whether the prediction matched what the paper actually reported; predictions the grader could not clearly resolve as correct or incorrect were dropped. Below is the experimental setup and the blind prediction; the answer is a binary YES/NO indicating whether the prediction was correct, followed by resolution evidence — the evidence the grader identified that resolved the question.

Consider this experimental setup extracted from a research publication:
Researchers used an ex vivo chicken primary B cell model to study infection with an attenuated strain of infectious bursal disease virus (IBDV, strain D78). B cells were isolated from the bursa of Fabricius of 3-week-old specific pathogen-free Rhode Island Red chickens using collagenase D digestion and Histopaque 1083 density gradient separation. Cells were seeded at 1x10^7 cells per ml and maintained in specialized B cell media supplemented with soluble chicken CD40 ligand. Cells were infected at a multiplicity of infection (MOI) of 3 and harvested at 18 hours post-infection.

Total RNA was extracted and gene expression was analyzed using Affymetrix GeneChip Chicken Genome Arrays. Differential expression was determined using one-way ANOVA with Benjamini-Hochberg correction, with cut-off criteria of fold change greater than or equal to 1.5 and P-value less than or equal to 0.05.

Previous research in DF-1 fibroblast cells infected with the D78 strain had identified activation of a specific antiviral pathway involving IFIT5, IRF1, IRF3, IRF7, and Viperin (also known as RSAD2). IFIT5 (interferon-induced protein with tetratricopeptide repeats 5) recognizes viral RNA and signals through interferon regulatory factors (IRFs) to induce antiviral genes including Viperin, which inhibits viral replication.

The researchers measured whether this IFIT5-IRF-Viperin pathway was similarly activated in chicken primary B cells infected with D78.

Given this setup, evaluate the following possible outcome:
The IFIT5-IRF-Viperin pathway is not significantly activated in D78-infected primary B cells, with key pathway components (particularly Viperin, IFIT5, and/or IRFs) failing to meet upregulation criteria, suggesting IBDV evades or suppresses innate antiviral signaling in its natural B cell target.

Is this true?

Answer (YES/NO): NO